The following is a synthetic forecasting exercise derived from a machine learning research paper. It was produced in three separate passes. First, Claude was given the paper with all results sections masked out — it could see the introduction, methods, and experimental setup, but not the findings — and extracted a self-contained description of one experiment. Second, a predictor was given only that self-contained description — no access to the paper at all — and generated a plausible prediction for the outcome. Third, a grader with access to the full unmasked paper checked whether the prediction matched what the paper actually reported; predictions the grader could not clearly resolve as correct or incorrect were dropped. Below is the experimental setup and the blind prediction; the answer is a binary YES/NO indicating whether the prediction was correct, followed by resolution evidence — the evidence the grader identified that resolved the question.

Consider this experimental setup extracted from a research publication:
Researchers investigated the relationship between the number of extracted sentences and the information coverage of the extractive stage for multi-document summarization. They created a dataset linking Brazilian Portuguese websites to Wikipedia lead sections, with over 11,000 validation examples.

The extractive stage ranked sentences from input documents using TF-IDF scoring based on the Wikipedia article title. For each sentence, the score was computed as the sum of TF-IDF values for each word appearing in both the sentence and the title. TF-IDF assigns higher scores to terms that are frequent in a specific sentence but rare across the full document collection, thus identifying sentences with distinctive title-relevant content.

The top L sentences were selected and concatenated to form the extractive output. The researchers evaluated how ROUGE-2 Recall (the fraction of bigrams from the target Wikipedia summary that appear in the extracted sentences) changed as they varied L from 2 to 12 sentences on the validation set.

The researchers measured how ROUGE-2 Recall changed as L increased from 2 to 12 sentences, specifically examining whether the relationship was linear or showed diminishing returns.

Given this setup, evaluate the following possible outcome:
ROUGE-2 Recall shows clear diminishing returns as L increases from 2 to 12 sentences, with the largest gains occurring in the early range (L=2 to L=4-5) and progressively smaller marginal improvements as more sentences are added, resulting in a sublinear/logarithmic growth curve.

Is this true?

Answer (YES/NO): YES